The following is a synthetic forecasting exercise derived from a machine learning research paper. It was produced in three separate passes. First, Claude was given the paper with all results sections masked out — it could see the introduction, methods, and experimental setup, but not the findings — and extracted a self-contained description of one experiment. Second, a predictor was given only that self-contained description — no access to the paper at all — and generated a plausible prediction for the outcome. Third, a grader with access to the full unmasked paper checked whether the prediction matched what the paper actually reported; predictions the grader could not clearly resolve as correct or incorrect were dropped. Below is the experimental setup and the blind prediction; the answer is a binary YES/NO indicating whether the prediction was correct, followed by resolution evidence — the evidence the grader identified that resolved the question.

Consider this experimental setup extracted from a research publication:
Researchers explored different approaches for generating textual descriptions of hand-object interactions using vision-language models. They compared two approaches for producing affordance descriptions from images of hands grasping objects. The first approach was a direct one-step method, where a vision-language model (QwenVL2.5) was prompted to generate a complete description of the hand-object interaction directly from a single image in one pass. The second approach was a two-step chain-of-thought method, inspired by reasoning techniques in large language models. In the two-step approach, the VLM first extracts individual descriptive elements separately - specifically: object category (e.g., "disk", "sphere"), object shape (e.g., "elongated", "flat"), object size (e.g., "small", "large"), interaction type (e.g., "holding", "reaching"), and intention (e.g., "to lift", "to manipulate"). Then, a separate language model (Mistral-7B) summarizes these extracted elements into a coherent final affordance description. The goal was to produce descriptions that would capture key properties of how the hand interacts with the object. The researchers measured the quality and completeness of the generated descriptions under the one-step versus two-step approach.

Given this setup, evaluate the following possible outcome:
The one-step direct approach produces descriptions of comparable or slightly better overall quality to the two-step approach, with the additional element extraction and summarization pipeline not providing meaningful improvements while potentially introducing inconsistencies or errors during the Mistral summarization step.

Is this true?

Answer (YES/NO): NO